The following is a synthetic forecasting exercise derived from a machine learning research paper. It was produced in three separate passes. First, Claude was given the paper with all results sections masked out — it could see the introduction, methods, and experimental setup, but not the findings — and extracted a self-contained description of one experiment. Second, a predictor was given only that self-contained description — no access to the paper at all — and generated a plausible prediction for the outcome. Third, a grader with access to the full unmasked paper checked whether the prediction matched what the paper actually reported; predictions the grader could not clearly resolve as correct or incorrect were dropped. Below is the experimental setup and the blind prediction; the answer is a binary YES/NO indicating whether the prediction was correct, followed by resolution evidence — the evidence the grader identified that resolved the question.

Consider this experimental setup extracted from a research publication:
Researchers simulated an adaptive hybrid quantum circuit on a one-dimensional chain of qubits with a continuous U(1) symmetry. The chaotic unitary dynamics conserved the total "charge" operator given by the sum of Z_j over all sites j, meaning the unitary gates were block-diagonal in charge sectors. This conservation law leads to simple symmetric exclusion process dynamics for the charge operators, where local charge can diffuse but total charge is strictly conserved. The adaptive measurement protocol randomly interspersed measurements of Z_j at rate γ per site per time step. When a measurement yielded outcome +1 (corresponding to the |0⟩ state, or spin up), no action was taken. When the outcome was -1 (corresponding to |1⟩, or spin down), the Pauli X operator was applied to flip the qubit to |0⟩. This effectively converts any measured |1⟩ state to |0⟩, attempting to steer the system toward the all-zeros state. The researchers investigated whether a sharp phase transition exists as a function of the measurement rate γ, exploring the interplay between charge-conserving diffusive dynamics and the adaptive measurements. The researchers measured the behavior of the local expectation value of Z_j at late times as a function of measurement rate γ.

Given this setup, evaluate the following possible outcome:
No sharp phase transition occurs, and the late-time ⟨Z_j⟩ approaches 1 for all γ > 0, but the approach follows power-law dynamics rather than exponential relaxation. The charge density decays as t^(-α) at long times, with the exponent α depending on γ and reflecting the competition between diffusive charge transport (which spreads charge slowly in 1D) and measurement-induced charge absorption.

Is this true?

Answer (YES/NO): NO